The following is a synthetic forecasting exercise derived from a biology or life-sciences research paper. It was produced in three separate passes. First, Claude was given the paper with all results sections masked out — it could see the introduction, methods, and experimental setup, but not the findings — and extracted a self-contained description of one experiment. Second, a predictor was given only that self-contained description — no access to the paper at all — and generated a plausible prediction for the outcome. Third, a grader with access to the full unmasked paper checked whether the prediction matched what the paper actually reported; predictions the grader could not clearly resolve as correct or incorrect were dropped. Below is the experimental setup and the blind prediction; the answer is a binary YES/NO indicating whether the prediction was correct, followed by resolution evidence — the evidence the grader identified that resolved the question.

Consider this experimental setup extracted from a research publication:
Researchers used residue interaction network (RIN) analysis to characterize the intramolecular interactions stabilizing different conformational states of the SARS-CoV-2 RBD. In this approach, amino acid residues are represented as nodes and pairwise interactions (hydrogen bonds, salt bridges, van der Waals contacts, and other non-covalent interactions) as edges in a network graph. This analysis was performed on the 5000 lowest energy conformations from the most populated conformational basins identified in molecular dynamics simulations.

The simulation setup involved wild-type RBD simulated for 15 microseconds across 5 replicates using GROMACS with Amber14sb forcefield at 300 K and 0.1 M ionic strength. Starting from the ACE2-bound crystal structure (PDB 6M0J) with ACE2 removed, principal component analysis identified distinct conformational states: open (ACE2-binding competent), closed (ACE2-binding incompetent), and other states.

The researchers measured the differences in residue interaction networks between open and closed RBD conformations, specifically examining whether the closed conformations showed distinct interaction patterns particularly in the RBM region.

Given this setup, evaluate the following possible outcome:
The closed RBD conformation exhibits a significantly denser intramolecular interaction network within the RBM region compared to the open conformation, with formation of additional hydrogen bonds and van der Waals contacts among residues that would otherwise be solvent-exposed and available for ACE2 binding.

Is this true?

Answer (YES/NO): NO